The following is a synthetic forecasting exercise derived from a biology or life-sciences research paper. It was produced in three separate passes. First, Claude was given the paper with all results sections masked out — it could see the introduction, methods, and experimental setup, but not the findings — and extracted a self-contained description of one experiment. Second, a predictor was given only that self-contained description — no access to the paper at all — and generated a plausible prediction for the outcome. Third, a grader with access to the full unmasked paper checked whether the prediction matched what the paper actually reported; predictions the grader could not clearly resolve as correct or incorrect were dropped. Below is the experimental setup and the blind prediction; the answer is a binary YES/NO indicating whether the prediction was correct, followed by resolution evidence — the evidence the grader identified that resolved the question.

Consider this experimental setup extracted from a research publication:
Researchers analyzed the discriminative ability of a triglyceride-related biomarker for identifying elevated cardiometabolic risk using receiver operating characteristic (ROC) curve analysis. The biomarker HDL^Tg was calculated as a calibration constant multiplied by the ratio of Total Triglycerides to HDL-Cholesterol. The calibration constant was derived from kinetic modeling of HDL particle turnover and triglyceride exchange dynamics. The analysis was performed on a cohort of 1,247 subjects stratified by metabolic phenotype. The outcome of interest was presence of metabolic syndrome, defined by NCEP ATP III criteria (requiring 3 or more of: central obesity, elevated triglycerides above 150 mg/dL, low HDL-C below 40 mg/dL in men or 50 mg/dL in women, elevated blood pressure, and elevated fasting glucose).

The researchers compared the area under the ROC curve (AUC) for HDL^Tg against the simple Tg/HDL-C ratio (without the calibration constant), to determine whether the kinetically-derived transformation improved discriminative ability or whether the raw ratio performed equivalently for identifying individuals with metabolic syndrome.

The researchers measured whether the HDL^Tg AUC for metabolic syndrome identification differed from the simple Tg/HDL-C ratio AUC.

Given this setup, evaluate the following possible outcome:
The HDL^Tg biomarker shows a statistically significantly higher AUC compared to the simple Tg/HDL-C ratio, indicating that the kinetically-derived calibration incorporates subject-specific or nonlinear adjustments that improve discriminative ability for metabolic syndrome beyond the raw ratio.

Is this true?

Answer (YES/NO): YES